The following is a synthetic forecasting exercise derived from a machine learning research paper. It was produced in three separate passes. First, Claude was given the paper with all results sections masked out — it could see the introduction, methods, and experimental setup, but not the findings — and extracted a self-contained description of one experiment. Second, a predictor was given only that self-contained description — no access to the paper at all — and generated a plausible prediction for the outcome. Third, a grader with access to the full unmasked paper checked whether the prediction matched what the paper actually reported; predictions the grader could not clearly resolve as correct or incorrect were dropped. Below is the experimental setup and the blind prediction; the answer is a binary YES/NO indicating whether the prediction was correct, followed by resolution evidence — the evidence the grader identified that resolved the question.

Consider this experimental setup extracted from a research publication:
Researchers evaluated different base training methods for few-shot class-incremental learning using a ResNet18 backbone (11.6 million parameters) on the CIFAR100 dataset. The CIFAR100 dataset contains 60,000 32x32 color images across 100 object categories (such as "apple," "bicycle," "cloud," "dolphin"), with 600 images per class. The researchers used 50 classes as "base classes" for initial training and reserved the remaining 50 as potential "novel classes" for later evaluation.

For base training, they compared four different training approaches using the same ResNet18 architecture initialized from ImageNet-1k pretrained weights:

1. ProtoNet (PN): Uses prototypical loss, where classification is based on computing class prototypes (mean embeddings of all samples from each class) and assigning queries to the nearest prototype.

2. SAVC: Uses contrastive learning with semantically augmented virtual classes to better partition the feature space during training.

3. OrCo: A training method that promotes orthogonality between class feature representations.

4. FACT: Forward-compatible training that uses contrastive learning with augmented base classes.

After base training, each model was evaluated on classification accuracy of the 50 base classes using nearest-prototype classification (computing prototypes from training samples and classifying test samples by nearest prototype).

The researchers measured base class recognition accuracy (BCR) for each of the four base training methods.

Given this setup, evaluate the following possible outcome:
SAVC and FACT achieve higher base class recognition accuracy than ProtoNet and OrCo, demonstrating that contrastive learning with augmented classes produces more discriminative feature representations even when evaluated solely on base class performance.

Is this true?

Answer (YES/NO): NO